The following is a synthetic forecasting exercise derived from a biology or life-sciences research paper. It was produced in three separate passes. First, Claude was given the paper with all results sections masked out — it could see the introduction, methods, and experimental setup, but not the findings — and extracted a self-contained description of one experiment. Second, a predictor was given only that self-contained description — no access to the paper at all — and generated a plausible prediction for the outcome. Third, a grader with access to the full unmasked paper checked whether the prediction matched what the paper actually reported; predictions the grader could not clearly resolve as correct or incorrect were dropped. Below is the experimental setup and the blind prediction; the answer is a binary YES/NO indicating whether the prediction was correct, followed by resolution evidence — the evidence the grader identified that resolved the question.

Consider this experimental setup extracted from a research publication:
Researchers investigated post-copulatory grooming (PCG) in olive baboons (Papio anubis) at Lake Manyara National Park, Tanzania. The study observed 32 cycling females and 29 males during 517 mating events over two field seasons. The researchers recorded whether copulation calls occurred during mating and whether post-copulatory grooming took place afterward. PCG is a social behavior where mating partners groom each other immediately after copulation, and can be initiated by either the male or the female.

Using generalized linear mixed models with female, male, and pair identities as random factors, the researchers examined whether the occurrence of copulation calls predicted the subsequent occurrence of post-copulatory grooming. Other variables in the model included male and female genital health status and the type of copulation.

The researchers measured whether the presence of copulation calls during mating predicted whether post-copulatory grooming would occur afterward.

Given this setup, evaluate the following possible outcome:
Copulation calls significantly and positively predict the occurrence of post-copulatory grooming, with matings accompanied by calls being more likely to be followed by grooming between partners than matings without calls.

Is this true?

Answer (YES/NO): NO